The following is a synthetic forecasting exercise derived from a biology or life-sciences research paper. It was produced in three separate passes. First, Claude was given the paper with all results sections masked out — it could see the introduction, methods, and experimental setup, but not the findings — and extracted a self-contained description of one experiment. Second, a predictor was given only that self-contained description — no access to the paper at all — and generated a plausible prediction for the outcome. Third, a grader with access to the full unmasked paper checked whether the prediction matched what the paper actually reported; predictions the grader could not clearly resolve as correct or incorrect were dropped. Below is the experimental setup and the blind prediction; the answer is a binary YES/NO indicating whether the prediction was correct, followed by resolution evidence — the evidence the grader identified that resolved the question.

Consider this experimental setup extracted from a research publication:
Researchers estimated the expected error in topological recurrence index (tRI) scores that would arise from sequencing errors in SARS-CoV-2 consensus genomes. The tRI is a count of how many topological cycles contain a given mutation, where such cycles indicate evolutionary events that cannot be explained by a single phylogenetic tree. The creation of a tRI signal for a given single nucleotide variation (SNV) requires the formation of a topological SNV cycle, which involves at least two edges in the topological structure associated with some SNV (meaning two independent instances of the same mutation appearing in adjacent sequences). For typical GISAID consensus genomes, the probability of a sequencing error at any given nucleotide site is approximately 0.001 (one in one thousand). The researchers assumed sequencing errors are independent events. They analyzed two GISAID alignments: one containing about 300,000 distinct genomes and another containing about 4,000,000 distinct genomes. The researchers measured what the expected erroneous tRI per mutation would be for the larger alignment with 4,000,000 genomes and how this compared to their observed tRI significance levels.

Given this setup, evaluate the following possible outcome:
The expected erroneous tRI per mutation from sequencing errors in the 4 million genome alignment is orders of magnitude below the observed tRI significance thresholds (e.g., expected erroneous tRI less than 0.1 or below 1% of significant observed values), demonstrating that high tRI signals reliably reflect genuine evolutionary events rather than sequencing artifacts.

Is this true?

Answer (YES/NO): NO